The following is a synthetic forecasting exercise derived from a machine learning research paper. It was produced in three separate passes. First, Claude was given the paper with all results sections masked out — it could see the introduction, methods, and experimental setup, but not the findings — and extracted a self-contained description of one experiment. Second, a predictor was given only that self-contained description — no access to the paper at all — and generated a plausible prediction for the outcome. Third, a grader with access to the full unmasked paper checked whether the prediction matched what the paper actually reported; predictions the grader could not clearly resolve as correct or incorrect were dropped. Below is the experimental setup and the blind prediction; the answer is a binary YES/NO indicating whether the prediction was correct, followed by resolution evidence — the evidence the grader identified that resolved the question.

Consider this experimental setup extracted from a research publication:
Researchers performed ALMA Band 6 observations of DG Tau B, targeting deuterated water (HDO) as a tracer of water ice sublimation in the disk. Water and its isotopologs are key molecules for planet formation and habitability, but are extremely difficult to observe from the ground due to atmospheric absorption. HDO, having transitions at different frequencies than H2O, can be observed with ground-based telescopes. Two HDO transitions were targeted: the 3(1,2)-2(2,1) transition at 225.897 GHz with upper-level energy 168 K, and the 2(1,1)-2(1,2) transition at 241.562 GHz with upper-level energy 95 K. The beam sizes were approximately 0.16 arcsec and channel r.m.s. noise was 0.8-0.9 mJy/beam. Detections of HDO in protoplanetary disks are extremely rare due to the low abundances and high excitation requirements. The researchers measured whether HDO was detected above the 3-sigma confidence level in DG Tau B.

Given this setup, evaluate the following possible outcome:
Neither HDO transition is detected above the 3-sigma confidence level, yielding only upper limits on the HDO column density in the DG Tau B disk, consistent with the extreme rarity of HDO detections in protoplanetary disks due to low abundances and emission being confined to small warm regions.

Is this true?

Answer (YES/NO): YES